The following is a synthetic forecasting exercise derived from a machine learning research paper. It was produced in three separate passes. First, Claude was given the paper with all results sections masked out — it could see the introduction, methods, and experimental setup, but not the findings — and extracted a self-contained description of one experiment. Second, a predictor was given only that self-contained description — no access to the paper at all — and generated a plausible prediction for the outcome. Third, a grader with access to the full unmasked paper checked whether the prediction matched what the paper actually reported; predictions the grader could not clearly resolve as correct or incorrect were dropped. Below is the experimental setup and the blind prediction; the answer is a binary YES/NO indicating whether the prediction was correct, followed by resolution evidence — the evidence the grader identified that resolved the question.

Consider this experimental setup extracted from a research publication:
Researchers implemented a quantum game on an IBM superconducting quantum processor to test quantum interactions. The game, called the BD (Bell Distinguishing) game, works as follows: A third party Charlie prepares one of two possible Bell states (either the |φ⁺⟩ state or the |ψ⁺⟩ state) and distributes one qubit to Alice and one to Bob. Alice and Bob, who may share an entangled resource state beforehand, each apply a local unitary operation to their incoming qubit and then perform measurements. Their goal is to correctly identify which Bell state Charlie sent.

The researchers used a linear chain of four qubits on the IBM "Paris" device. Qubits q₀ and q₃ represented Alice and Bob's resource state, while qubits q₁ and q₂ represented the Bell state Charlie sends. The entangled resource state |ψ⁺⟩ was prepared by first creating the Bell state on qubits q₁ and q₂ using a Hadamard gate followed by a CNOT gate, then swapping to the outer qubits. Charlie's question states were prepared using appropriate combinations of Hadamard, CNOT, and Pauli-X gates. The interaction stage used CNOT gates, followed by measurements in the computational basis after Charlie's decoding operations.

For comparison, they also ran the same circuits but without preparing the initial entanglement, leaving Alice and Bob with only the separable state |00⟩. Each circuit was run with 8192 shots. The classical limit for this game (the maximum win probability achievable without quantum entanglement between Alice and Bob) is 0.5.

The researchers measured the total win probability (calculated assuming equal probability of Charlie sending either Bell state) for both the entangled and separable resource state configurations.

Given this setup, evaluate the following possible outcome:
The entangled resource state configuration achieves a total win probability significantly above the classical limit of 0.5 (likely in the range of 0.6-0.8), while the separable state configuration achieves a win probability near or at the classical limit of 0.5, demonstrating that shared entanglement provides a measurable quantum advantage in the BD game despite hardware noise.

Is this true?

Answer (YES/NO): NO